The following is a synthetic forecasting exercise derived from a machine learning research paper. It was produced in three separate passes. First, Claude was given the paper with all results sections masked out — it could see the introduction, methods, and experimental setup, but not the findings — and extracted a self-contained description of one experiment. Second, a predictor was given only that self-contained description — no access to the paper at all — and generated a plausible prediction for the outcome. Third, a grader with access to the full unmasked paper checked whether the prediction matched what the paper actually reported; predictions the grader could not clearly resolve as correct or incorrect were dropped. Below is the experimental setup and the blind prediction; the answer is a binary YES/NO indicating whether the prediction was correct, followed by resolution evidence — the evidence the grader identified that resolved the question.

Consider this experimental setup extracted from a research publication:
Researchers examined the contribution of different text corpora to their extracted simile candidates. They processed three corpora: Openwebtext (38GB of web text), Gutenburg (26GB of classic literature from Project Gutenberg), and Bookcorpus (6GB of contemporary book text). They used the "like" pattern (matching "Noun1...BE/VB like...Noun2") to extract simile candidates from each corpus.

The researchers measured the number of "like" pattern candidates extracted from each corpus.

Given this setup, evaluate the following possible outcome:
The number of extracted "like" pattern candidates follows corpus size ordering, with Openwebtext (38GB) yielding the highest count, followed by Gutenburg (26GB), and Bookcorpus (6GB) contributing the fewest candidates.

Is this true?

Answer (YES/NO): NO